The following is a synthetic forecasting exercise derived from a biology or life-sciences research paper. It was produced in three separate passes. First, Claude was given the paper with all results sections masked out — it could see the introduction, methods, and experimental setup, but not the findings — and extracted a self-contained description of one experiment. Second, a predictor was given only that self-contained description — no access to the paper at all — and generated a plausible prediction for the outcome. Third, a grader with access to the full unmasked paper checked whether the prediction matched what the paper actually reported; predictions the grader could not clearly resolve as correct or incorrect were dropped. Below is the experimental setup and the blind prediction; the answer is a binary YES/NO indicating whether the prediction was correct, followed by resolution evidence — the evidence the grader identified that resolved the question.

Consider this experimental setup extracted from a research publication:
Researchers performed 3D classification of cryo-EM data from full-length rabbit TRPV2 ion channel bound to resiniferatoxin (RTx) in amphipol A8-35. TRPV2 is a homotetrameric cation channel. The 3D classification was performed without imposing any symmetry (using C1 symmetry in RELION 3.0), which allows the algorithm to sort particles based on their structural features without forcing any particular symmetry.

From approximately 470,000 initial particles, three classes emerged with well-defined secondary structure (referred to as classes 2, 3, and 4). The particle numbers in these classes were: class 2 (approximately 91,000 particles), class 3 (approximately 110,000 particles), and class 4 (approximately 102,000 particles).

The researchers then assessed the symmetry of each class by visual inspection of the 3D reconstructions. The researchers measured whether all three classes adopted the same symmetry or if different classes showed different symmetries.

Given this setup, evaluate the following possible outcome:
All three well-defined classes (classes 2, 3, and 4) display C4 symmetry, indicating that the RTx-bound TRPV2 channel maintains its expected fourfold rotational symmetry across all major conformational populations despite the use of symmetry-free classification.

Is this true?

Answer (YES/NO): NO